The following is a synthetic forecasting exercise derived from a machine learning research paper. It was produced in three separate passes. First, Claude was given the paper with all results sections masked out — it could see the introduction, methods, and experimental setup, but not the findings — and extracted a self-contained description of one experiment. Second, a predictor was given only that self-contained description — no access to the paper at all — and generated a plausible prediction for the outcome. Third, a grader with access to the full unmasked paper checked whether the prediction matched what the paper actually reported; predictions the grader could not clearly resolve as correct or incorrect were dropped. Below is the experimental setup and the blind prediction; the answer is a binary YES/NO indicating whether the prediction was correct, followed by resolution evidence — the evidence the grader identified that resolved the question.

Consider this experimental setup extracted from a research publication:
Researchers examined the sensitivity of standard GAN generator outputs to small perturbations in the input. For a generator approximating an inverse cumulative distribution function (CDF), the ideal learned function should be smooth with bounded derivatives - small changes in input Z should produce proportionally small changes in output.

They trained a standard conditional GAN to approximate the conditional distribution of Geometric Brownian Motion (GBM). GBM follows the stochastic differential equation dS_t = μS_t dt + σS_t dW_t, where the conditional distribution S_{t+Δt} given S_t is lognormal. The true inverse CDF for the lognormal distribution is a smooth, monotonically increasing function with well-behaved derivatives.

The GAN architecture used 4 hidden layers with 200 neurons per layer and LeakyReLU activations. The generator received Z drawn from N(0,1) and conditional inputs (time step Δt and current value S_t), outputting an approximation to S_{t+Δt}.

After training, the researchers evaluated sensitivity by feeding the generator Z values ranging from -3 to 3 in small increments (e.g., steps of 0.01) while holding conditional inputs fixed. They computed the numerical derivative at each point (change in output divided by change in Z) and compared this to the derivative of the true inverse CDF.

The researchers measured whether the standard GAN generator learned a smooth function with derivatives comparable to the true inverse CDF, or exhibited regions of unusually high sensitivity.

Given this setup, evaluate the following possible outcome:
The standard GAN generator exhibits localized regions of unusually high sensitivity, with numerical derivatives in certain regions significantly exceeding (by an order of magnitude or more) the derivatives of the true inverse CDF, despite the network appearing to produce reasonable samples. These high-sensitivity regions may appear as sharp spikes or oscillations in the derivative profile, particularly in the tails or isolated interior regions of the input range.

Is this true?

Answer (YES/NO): NO